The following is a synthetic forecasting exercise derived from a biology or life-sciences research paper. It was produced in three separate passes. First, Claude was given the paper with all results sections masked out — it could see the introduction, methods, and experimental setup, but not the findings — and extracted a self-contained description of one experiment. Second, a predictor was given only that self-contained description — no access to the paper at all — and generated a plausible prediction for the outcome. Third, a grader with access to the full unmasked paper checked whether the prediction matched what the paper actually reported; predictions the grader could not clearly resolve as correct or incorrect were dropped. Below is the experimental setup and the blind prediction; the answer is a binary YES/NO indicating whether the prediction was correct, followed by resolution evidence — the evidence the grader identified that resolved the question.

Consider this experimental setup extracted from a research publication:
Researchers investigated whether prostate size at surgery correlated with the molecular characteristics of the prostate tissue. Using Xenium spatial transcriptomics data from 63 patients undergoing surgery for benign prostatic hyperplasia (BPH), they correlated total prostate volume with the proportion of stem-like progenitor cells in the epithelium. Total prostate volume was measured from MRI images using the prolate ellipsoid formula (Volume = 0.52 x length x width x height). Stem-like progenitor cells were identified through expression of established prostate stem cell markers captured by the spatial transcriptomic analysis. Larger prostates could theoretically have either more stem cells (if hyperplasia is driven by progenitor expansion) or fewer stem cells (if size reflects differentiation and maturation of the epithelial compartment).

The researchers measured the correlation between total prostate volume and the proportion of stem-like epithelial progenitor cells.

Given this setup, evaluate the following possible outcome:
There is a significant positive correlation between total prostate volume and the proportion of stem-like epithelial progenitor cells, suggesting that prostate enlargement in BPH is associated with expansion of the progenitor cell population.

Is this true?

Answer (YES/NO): YES